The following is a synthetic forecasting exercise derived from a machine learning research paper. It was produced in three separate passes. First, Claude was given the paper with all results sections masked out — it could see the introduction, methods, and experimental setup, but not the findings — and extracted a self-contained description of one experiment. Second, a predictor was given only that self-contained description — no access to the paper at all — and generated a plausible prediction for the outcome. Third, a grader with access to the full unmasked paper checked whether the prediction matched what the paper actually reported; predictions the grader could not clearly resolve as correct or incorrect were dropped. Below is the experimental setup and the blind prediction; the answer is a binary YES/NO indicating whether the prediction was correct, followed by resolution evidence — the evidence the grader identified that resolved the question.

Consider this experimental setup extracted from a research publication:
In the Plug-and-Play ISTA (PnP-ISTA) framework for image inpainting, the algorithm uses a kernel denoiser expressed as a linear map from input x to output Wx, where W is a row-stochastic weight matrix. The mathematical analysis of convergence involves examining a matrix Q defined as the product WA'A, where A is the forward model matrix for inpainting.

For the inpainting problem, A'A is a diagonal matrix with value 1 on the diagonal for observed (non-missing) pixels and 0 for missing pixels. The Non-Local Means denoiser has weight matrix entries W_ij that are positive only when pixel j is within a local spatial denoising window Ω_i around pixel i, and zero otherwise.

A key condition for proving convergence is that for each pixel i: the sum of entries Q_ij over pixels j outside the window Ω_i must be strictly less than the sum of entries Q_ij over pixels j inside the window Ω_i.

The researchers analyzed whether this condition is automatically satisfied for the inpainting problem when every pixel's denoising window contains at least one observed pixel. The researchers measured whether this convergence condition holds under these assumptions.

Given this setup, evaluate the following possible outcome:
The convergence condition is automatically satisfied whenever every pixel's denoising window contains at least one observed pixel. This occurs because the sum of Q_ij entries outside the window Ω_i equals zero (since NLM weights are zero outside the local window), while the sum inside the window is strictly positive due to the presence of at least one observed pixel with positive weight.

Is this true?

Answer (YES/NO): YES